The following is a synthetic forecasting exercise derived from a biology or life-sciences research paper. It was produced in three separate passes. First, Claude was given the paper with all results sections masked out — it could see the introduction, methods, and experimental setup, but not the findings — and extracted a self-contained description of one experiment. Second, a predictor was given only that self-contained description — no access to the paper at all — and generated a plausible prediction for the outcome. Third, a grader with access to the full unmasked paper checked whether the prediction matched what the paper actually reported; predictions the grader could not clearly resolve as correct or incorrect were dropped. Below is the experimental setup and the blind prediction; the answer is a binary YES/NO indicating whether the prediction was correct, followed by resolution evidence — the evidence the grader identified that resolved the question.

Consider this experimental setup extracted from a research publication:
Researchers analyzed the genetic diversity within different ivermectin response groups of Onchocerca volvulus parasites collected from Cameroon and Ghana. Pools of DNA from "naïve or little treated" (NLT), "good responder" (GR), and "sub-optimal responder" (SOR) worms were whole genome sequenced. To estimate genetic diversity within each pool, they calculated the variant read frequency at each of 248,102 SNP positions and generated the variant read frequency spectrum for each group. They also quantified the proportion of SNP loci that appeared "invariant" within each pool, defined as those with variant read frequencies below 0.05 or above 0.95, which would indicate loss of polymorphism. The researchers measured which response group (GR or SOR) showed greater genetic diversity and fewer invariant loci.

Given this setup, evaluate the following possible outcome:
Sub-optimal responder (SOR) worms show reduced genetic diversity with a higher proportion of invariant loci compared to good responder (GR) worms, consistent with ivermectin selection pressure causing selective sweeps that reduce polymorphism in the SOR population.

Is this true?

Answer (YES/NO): NO